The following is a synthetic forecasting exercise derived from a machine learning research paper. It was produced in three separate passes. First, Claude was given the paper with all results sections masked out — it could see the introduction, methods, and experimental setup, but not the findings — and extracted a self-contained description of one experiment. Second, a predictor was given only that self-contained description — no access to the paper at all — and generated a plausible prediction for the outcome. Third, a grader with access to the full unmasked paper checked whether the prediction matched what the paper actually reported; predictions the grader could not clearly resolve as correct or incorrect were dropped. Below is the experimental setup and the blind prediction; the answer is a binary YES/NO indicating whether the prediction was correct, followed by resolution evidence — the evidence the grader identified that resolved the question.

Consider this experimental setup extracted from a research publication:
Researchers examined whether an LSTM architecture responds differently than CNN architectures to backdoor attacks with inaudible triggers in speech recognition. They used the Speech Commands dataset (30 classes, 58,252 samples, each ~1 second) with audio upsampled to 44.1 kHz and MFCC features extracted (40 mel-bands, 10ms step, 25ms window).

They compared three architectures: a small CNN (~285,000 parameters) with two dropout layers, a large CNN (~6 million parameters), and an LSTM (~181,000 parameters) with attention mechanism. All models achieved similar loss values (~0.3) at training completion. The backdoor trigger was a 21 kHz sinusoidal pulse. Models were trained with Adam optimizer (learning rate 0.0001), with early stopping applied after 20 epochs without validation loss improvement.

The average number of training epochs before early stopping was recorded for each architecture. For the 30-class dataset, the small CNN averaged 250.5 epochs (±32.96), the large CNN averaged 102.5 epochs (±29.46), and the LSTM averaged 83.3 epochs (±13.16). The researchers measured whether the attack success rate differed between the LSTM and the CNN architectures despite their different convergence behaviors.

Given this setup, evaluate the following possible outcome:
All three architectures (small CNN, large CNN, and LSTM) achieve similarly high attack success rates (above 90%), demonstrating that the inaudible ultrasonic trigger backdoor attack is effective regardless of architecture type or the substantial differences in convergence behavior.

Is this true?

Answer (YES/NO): NO